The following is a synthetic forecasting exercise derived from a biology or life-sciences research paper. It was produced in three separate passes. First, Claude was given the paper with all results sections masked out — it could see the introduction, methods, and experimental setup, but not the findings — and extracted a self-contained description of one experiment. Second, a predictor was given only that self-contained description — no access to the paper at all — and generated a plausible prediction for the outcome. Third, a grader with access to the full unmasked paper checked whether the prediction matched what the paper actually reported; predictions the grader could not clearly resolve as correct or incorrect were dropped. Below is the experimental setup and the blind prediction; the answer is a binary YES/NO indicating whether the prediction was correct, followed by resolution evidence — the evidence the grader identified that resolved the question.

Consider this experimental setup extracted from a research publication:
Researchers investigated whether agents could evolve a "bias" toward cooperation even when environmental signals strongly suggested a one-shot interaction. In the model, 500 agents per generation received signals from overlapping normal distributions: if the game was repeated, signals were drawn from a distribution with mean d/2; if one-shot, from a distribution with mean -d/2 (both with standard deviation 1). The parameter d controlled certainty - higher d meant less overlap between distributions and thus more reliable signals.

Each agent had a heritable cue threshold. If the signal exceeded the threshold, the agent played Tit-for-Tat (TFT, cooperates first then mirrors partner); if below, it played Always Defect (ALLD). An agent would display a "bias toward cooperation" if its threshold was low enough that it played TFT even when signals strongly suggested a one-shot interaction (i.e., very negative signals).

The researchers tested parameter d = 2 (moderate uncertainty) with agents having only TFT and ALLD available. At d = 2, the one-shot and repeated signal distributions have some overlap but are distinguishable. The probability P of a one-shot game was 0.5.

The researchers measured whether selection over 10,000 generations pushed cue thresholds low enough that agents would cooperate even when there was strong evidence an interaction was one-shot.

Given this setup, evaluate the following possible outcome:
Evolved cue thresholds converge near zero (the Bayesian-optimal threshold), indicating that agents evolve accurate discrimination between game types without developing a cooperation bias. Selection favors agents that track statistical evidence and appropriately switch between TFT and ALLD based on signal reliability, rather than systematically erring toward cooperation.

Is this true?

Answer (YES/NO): NO